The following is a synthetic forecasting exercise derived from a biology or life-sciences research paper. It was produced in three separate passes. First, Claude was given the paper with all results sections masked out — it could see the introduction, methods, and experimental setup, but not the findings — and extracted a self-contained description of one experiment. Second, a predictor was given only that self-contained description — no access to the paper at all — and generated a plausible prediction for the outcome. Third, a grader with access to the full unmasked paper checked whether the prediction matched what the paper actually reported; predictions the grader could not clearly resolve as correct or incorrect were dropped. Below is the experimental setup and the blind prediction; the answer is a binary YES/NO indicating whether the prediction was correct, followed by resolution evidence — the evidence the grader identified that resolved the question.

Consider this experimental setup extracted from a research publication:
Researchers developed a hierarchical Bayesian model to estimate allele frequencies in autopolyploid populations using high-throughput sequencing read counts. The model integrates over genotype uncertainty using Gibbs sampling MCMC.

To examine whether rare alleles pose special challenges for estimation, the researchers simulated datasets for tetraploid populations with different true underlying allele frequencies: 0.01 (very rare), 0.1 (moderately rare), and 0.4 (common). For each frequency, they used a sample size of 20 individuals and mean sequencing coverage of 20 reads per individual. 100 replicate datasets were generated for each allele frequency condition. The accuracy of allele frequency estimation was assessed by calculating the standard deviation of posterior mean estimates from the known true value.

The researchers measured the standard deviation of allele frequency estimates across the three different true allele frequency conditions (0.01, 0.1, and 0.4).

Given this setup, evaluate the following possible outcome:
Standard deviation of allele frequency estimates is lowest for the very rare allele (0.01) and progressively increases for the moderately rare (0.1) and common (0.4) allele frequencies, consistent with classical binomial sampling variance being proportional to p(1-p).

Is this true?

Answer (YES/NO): YES